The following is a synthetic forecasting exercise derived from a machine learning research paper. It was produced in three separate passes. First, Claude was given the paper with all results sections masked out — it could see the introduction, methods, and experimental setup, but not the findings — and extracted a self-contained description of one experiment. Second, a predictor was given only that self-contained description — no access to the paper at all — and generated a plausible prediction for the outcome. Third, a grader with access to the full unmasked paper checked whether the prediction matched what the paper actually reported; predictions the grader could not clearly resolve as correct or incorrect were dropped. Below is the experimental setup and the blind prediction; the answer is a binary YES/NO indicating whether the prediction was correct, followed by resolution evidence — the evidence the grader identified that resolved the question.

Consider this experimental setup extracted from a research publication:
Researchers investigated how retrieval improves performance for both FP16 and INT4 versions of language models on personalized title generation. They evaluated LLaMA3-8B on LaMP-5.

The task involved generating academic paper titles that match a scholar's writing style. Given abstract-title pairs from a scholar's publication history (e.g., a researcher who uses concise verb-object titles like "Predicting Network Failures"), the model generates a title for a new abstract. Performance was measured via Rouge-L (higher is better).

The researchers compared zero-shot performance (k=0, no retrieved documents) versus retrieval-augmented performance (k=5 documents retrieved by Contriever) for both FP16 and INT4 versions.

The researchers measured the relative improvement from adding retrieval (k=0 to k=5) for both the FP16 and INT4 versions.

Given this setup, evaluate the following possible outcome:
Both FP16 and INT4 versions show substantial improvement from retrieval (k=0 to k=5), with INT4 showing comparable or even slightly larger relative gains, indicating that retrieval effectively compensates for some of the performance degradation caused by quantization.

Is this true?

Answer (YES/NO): NO